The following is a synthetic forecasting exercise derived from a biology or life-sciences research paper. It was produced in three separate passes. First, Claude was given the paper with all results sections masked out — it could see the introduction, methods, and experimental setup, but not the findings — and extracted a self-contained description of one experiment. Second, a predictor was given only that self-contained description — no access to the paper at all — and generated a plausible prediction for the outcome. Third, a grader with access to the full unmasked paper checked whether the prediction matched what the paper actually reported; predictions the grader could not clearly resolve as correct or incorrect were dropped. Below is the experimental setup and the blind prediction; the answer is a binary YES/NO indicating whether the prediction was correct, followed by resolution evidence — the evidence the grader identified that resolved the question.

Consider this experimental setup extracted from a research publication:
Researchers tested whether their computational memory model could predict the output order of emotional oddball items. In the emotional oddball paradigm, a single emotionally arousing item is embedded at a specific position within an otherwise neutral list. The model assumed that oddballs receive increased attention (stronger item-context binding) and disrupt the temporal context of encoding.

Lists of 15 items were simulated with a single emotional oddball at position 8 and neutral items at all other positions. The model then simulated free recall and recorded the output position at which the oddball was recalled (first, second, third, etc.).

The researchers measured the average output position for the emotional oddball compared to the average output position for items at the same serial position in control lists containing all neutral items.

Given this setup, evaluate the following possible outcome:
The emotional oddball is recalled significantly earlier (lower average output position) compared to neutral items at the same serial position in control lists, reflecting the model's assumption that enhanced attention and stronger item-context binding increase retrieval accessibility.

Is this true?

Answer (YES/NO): YES